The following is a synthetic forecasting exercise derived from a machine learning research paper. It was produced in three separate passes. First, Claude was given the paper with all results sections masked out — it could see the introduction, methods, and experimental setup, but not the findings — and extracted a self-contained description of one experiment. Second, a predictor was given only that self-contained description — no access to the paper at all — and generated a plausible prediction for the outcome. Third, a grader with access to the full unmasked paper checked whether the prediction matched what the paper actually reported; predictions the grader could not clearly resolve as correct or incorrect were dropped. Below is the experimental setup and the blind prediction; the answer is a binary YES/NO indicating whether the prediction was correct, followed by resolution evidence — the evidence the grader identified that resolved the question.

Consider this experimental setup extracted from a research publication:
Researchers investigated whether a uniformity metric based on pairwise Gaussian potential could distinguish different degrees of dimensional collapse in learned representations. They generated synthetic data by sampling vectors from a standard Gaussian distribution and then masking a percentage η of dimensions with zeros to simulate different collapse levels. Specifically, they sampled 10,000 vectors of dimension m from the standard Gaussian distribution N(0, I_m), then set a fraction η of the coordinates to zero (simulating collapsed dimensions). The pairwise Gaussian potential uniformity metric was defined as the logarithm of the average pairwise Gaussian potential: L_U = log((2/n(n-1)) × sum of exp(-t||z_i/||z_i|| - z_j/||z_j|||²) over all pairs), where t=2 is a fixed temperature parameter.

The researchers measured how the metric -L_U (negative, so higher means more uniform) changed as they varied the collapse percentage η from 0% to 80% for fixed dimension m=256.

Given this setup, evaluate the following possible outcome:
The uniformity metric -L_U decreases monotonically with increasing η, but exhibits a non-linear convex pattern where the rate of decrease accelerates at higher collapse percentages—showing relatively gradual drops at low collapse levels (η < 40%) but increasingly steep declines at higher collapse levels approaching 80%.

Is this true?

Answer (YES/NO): NO